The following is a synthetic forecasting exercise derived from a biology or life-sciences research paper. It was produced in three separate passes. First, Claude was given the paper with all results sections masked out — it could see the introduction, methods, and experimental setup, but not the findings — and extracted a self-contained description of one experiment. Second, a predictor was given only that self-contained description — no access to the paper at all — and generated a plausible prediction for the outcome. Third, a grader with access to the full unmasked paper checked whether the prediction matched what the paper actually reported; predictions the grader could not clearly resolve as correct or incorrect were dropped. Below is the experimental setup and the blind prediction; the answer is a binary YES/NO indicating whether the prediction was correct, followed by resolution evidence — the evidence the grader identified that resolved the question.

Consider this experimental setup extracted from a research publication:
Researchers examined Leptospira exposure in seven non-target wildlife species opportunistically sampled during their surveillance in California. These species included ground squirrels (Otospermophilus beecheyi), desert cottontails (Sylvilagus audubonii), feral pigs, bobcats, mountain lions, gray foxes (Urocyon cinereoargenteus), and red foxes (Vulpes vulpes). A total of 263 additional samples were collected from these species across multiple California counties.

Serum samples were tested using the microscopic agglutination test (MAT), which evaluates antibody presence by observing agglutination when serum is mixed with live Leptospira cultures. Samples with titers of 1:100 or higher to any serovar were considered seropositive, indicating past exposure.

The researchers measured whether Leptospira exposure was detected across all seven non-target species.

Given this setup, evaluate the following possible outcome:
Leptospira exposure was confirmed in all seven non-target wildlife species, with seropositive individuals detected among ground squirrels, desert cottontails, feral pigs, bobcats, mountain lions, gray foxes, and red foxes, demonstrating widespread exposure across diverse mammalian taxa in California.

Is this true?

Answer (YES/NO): NO